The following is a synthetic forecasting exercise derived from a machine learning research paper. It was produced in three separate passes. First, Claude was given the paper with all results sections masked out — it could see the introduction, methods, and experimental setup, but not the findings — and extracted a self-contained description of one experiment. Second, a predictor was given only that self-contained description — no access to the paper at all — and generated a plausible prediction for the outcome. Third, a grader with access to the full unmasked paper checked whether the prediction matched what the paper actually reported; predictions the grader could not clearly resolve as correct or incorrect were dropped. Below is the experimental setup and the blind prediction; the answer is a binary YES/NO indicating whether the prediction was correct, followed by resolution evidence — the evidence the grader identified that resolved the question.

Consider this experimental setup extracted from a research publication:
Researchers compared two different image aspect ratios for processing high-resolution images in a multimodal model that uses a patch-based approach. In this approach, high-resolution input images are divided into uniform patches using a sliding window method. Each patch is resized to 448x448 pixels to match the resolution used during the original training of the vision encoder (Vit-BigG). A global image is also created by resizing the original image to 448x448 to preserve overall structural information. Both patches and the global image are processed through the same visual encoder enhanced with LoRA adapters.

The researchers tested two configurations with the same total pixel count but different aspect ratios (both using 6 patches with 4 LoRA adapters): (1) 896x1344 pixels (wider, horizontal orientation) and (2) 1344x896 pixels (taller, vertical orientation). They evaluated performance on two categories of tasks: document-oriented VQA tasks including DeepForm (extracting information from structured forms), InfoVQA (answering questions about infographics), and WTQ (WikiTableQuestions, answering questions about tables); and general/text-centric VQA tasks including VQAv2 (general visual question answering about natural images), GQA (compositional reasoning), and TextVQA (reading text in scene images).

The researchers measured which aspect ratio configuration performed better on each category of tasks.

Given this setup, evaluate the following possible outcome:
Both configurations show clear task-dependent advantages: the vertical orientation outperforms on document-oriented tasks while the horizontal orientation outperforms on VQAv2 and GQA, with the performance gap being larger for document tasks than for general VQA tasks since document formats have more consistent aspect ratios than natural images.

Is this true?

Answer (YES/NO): NO